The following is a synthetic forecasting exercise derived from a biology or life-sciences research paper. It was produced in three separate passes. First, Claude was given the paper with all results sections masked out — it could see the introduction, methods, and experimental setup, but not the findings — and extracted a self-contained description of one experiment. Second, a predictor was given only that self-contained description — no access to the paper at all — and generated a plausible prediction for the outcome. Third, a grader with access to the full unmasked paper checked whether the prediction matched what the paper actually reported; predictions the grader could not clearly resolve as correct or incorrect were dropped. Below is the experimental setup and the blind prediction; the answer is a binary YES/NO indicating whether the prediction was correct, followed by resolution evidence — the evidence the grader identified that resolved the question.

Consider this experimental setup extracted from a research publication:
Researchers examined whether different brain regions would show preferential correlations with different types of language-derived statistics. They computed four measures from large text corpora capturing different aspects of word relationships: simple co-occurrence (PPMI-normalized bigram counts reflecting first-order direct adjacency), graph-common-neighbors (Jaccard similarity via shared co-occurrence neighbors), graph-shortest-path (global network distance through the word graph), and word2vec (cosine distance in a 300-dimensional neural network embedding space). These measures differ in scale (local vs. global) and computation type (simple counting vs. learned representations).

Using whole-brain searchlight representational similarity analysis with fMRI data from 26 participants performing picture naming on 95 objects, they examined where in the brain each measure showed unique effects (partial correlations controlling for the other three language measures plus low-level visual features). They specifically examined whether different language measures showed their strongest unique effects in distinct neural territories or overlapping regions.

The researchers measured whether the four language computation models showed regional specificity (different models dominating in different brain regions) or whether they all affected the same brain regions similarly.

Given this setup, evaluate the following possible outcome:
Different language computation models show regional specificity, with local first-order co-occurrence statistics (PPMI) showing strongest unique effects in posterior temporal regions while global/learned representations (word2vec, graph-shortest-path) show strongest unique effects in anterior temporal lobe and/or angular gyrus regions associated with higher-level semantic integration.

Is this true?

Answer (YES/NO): NO